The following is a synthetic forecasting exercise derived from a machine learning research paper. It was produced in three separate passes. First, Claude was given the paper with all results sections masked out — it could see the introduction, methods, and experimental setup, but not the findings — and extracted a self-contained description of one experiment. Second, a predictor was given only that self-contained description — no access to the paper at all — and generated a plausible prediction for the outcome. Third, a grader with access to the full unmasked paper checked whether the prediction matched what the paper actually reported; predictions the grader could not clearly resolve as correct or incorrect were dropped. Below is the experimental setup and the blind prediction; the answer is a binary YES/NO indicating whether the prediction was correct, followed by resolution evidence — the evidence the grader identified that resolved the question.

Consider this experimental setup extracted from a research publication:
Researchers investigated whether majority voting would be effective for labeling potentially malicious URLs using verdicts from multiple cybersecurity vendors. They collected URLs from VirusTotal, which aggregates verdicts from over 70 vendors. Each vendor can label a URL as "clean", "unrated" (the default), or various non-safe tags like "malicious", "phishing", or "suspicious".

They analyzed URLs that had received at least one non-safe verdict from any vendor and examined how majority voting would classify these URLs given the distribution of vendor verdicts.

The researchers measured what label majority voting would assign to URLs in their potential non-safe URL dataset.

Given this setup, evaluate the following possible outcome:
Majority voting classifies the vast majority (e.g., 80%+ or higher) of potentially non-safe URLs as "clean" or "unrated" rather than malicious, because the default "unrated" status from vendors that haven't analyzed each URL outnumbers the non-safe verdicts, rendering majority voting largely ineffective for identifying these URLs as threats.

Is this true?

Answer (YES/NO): YES